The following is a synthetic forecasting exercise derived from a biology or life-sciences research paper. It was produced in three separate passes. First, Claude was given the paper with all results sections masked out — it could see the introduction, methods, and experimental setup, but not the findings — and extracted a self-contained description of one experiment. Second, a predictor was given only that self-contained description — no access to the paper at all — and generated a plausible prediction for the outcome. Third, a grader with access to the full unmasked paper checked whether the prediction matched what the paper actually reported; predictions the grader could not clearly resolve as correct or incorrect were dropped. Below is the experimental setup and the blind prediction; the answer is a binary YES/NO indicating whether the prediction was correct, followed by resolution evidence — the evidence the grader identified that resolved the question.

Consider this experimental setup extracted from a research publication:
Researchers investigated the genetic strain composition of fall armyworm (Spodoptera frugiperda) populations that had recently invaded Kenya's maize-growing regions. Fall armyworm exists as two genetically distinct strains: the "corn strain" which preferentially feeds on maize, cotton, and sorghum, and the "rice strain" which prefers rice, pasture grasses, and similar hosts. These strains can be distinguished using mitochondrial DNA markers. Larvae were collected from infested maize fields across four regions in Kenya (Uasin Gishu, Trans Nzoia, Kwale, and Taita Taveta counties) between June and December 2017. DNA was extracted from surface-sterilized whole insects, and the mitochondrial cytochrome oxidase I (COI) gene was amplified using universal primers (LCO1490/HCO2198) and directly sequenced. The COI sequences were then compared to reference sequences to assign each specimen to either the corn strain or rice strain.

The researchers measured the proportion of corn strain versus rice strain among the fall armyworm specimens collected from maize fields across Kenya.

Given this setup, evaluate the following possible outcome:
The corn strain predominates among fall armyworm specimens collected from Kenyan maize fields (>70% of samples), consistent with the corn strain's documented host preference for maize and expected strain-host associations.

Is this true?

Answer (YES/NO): NO